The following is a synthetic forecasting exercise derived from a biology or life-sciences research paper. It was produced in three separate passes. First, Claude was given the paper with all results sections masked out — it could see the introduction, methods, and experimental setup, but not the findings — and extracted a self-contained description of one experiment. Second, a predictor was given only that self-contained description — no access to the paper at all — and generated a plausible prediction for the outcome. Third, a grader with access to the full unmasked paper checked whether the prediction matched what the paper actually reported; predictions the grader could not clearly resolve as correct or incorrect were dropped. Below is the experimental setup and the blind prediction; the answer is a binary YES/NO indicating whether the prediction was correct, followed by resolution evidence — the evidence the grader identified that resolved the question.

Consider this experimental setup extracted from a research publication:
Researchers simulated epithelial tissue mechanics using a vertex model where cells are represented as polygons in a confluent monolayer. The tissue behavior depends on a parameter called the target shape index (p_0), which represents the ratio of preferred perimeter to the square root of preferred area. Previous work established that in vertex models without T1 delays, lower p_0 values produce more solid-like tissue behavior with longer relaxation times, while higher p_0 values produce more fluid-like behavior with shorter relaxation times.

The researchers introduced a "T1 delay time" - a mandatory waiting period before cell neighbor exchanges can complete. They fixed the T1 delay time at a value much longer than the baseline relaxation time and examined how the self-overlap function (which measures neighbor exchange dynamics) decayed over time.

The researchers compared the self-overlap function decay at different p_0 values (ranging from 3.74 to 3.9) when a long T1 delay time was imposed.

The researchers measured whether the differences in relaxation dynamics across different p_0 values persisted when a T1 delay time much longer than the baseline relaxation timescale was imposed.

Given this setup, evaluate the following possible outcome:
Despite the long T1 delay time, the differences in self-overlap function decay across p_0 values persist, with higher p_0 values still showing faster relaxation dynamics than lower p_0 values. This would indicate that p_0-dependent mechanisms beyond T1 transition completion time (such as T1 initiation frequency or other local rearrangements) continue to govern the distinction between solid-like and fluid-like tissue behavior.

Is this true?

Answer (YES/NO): NO